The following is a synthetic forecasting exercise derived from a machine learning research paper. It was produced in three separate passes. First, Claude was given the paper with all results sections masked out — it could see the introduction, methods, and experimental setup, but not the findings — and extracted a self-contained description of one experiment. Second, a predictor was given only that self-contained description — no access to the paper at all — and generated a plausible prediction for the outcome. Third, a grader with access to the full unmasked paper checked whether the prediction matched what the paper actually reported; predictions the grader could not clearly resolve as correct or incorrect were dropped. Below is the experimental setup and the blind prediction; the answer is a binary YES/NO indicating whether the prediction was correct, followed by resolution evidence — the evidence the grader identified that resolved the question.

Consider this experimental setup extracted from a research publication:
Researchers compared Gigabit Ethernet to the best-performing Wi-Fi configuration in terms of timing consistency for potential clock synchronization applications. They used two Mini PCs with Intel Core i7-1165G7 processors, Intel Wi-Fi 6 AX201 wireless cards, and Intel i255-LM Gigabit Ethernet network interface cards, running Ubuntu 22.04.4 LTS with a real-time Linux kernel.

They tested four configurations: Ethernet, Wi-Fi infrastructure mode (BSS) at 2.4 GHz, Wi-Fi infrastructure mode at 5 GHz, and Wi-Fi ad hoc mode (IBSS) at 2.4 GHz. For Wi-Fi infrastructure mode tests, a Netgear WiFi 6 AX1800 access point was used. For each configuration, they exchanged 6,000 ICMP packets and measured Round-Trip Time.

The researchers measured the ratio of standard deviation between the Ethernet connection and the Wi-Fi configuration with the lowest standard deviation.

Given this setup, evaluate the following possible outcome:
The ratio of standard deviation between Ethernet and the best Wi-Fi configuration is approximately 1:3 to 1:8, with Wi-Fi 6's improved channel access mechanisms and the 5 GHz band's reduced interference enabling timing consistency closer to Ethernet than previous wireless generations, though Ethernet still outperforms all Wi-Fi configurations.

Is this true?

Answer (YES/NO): NO